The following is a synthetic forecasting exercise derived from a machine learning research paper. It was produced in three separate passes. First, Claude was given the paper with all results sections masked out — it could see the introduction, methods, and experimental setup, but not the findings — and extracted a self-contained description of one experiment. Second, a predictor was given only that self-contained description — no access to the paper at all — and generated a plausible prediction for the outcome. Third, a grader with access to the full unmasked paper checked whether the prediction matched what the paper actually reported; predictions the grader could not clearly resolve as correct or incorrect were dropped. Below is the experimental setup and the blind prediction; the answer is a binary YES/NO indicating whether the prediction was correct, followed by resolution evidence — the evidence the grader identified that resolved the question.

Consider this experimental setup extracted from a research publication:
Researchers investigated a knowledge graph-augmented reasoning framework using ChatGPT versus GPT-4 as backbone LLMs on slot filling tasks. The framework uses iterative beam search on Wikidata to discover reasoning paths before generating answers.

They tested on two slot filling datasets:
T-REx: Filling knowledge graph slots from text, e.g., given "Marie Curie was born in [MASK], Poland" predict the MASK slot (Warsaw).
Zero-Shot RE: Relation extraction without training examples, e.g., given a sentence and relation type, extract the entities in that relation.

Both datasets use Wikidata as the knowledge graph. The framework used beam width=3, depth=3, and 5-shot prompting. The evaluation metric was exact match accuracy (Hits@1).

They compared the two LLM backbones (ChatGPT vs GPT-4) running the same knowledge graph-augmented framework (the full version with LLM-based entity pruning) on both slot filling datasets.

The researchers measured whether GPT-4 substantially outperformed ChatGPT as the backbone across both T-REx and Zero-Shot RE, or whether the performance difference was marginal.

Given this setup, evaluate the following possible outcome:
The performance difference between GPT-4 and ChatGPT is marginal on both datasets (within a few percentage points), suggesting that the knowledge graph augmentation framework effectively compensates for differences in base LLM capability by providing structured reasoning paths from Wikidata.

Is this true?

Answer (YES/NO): YES